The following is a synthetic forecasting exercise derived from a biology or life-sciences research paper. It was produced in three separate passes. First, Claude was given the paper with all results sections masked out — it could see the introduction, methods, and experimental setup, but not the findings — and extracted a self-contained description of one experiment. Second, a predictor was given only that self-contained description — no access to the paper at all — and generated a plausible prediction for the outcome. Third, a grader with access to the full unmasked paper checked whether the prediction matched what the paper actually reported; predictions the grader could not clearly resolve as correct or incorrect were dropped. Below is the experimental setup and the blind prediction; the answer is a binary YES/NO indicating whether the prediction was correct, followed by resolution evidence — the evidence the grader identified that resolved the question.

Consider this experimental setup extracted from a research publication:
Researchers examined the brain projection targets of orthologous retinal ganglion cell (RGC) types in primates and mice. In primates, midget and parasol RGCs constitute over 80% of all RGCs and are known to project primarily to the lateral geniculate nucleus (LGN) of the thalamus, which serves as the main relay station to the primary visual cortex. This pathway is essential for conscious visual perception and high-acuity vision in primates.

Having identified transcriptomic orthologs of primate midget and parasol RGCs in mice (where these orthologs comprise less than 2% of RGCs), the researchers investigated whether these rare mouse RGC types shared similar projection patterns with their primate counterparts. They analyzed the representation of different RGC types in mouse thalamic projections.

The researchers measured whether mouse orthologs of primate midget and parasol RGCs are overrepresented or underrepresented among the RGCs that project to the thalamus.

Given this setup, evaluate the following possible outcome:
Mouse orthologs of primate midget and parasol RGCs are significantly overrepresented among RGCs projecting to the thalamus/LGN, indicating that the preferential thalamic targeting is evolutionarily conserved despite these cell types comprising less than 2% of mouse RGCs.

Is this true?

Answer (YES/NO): YES